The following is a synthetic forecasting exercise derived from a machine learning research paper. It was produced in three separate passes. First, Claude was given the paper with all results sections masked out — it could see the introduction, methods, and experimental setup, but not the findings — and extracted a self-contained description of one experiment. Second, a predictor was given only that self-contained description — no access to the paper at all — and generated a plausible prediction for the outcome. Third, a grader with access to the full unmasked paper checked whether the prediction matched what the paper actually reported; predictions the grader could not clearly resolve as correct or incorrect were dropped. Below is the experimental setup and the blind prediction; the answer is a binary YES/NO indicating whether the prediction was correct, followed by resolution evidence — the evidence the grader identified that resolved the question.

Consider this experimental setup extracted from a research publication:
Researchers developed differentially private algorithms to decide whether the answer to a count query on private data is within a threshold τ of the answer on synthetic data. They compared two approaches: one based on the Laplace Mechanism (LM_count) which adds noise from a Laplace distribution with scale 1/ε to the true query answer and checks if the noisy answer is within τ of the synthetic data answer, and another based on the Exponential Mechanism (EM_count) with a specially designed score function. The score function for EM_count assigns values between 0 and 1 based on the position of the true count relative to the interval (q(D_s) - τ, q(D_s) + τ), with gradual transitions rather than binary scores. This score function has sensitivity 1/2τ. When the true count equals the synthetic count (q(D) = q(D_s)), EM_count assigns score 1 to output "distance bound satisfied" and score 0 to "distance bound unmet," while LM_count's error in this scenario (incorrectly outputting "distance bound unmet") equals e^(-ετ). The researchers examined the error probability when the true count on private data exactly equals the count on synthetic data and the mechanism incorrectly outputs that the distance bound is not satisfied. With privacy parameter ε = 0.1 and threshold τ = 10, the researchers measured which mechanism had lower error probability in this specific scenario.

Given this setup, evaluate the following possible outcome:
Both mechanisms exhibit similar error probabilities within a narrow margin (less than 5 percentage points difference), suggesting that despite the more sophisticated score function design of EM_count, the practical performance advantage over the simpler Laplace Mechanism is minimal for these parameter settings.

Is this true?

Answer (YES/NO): NO